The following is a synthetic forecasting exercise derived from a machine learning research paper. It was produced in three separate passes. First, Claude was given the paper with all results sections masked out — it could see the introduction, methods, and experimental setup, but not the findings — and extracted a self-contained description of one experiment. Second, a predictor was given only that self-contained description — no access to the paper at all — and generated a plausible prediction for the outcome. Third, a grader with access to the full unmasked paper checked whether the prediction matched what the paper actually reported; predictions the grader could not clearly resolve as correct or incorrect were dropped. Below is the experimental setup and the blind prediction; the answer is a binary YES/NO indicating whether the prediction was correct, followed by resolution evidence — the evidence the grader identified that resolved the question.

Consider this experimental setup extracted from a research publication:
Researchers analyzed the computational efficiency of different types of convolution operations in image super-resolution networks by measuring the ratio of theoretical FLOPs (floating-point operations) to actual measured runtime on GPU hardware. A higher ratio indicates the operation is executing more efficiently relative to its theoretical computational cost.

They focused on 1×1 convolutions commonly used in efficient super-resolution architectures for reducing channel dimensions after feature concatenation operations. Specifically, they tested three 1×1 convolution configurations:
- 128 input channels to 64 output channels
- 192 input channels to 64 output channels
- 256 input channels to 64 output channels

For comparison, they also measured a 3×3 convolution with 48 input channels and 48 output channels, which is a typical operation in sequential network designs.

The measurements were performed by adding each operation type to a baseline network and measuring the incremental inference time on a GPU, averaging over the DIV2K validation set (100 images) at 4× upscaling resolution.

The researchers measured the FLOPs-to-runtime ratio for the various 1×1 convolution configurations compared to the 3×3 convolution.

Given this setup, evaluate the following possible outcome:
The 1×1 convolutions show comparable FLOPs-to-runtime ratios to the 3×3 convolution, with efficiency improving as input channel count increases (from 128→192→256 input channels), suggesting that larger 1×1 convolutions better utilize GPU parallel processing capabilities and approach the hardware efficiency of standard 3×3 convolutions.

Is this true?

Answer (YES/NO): NO